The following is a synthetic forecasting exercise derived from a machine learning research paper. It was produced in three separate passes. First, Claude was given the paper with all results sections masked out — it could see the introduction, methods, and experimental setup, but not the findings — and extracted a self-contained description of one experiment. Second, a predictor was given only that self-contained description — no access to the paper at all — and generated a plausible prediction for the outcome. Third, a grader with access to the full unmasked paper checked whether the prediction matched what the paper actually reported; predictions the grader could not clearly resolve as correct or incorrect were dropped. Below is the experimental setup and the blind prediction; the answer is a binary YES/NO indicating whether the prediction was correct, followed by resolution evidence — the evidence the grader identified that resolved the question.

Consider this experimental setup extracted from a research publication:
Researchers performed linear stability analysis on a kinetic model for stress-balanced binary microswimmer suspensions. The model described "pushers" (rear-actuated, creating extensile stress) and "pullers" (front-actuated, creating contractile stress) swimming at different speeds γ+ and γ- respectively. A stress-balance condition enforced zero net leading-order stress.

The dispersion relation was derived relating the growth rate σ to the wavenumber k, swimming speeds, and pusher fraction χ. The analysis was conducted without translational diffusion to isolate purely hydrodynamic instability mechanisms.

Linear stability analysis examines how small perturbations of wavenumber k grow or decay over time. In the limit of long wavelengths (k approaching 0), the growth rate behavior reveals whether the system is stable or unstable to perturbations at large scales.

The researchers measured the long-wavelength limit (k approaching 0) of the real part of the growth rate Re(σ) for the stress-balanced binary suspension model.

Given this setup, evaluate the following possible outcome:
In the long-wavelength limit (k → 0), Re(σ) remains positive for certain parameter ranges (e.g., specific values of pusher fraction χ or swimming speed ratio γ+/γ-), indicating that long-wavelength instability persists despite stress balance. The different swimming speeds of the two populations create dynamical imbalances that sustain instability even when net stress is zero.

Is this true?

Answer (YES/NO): NO